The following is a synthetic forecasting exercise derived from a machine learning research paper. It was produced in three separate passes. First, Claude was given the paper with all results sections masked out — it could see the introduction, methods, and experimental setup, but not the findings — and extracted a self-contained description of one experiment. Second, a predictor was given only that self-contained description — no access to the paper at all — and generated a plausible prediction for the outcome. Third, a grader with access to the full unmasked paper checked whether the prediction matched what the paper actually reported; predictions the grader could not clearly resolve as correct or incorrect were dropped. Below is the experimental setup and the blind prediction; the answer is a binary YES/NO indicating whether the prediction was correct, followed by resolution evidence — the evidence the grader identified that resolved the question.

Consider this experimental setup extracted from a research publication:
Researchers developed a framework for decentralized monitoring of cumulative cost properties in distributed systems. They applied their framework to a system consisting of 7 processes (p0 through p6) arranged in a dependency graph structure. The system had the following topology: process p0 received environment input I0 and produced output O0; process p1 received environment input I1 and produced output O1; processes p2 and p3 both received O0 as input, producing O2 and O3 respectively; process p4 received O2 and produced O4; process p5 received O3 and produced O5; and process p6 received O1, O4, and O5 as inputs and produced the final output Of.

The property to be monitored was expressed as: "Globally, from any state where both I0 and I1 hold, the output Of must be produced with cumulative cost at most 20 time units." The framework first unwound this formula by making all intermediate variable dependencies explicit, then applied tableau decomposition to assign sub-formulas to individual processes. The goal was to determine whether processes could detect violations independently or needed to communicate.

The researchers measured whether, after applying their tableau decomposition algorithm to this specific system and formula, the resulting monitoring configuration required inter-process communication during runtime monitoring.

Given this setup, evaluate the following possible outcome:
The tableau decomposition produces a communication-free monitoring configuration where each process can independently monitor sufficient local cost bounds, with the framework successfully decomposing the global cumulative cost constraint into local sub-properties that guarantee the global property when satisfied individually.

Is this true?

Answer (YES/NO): YES